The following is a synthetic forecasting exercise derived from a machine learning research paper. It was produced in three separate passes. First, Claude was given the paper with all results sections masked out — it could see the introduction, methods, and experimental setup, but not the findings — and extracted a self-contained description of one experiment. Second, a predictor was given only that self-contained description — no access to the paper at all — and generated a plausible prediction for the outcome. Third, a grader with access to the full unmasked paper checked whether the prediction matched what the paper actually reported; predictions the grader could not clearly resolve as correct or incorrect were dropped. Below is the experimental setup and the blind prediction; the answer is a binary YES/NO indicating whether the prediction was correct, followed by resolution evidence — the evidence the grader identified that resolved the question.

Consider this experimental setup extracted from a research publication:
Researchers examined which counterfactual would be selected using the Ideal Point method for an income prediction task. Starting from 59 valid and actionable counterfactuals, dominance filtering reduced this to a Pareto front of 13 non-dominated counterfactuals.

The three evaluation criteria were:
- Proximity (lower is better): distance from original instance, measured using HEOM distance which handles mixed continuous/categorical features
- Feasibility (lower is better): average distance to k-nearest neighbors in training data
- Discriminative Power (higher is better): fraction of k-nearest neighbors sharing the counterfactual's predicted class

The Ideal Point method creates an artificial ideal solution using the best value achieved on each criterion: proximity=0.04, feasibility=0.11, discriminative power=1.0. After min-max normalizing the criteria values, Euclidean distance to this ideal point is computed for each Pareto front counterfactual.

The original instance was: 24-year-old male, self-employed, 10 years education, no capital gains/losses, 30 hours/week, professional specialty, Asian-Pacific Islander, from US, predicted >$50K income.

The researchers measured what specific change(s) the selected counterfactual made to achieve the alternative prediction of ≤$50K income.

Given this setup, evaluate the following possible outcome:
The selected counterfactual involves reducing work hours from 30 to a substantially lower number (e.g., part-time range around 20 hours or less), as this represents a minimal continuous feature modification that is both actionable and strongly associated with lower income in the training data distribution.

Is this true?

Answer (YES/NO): NO